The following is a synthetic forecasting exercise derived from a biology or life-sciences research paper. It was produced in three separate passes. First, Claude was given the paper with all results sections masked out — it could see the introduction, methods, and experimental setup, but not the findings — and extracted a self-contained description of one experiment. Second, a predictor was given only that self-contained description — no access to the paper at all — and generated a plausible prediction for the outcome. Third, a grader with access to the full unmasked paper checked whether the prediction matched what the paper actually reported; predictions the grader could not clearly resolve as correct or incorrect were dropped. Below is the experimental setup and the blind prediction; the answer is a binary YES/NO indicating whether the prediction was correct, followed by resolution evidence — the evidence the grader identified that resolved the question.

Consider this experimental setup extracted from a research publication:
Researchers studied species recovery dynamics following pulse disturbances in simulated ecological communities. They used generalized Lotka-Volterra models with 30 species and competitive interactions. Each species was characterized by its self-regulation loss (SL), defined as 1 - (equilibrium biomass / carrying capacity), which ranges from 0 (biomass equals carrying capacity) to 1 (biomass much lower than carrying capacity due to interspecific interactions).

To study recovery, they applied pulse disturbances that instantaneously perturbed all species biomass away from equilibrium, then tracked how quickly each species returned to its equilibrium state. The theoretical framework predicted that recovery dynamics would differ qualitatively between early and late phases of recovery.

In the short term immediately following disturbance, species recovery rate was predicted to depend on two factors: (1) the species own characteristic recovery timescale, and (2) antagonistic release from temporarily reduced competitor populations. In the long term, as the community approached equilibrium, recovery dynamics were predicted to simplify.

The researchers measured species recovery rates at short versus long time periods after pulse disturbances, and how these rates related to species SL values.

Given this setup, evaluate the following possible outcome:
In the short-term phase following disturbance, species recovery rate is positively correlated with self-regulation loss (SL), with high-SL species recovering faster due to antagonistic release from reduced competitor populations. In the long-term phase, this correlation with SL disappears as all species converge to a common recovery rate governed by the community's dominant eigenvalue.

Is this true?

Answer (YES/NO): NO